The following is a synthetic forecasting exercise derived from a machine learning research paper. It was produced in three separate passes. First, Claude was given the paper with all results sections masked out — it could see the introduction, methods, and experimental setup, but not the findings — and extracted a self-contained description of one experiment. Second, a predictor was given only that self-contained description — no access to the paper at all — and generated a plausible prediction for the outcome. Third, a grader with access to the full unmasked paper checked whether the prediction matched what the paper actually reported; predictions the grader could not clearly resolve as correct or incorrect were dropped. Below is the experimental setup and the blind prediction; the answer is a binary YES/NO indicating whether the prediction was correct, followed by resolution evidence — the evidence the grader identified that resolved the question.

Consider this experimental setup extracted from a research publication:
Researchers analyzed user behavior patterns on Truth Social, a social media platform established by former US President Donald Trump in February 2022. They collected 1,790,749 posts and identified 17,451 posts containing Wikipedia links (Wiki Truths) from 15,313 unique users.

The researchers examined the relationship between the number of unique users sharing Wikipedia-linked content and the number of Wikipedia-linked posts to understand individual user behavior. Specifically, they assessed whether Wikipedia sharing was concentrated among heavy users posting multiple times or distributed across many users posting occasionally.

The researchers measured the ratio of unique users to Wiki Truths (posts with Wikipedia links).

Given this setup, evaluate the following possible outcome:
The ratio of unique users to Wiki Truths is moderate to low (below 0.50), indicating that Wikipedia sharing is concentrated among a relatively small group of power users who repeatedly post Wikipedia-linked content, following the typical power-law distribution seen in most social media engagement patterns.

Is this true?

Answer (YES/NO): NO